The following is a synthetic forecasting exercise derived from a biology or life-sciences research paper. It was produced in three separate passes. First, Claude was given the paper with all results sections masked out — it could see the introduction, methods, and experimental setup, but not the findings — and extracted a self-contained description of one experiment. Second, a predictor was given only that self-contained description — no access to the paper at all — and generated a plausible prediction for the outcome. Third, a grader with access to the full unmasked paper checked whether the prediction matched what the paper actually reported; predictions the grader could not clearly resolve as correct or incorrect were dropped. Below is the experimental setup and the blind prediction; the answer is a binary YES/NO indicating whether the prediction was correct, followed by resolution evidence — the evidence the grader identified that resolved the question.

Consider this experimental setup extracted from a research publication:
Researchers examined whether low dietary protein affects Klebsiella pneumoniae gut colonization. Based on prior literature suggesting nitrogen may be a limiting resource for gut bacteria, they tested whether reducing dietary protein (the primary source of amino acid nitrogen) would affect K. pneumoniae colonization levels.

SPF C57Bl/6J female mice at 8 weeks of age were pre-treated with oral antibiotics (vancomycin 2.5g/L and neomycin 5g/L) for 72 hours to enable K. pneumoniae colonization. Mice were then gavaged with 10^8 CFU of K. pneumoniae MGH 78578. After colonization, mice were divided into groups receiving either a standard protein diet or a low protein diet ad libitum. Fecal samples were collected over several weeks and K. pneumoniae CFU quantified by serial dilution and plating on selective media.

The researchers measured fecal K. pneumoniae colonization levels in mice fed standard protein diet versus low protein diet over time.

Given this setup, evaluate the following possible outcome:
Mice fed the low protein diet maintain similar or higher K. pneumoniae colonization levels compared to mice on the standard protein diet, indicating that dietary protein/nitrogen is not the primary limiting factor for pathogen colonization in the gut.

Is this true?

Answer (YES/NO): YES